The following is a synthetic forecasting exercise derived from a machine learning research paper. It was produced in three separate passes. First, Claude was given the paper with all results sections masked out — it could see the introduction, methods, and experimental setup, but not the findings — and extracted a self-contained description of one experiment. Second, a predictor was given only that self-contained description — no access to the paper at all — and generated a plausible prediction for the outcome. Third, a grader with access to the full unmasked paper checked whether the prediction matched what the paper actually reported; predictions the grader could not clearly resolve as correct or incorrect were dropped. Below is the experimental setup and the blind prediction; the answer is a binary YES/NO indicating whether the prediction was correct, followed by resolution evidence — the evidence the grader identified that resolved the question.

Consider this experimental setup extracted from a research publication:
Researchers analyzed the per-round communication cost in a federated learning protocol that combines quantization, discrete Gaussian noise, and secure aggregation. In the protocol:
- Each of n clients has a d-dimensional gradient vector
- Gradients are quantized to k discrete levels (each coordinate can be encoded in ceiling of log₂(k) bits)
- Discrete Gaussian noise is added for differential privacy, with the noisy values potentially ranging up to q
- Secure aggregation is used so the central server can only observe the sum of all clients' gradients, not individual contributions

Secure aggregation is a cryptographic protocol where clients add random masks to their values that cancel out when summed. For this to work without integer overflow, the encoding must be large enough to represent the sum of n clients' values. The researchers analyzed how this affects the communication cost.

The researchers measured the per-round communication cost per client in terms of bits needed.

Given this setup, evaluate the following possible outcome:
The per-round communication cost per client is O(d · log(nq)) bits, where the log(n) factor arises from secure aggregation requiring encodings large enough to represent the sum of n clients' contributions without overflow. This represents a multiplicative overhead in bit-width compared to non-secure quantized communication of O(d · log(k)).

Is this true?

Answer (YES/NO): YES